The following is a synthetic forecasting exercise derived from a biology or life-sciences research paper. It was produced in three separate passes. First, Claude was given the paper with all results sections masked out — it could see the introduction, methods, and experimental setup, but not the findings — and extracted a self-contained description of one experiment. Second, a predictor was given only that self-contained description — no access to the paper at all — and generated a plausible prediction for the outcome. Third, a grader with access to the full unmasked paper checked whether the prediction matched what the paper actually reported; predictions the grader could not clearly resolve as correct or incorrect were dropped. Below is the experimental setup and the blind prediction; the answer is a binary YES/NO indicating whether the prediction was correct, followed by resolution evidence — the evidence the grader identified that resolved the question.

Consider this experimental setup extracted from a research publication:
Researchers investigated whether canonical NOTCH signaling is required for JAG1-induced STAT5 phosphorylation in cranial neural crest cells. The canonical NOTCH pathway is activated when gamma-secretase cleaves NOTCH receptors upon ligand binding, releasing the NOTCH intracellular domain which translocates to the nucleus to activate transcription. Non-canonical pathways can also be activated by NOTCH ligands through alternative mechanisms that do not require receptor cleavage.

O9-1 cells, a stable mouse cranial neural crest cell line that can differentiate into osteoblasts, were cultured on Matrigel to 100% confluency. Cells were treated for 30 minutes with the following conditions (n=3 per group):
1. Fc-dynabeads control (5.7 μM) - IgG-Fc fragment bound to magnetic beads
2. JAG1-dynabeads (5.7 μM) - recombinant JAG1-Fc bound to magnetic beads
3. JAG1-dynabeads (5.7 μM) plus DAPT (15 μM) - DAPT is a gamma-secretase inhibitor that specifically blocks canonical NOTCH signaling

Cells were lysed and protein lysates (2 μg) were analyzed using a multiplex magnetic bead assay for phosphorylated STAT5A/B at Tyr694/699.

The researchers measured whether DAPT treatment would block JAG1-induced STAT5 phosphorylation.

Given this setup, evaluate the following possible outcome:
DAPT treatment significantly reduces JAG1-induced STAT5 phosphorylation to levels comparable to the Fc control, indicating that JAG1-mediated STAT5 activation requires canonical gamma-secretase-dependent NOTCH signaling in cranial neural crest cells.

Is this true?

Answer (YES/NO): NO